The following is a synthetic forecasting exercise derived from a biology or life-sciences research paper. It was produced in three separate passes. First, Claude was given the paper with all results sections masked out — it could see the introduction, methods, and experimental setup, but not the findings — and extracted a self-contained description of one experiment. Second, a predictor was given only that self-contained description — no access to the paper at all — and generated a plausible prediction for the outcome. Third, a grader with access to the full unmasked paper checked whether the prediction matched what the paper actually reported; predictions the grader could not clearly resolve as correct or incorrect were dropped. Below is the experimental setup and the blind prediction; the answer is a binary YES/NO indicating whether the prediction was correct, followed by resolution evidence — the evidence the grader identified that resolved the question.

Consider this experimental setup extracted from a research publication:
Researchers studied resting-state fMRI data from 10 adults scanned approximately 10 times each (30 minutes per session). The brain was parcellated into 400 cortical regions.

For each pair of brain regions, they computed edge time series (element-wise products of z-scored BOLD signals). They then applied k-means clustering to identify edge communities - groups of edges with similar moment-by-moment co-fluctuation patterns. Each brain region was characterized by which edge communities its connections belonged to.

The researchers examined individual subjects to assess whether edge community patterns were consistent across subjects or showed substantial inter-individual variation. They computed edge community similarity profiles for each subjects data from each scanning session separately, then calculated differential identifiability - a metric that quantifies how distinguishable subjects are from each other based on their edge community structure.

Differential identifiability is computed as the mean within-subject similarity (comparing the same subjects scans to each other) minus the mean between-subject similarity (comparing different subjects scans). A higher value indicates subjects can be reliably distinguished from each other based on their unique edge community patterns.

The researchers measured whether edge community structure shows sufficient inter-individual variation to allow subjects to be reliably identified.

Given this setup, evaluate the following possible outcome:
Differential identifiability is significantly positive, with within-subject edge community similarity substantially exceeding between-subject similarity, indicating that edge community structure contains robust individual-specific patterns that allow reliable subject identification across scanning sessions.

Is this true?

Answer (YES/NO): YES